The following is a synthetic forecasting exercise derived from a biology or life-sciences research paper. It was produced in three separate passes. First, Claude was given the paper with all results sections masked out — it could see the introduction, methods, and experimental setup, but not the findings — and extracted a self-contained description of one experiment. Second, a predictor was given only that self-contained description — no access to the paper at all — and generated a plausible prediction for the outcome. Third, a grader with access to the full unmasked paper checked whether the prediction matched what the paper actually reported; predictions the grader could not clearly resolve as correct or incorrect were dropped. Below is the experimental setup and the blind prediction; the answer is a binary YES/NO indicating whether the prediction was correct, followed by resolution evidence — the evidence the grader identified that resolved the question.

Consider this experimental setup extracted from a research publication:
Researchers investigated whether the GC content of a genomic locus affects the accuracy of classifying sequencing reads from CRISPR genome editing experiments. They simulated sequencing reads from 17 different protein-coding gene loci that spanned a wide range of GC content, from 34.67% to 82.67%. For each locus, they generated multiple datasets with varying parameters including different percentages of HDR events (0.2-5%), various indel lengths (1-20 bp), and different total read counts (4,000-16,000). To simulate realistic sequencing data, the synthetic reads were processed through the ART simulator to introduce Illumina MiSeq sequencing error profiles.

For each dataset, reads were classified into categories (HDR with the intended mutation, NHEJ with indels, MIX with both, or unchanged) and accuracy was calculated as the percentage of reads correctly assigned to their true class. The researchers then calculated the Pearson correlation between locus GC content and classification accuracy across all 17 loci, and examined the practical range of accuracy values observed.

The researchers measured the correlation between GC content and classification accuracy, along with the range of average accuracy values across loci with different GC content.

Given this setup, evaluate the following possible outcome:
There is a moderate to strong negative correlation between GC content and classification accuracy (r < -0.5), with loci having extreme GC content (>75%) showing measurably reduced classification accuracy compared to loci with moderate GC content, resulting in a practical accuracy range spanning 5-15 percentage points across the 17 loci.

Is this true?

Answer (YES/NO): NO